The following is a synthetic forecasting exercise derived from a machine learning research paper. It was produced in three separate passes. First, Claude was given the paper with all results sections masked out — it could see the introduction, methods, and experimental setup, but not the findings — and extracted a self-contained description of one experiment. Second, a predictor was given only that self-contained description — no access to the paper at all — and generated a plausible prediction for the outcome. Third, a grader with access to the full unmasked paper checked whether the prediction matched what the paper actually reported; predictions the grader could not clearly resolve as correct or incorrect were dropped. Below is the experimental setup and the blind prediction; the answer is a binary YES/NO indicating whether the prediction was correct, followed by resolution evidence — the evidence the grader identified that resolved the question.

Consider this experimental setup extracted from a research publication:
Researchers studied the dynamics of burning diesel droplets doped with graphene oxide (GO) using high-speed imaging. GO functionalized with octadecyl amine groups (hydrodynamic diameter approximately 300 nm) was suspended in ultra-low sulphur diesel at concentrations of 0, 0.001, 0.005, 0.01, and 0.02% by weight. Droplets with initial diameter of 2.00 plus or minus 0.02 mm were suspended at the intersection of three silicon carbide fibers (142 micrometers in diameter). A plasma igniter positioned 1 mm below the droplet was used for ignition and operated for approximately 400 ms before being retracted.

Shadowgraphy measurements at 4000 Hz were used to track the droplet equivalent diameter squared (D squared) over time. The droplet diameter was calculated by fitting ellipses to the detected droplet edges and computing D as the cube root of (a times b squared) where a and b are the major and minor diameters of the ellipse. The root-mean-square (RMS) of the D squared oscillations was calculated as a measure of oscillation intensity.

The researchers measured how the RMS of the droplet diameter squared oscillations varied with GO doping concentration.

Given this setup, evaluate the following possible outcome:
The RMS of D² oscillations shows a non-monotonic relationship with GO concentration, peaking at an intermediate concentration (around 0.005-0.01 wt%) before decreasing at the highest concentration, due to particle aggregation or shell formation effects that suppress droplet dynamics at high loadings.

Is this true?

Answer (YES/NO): NO